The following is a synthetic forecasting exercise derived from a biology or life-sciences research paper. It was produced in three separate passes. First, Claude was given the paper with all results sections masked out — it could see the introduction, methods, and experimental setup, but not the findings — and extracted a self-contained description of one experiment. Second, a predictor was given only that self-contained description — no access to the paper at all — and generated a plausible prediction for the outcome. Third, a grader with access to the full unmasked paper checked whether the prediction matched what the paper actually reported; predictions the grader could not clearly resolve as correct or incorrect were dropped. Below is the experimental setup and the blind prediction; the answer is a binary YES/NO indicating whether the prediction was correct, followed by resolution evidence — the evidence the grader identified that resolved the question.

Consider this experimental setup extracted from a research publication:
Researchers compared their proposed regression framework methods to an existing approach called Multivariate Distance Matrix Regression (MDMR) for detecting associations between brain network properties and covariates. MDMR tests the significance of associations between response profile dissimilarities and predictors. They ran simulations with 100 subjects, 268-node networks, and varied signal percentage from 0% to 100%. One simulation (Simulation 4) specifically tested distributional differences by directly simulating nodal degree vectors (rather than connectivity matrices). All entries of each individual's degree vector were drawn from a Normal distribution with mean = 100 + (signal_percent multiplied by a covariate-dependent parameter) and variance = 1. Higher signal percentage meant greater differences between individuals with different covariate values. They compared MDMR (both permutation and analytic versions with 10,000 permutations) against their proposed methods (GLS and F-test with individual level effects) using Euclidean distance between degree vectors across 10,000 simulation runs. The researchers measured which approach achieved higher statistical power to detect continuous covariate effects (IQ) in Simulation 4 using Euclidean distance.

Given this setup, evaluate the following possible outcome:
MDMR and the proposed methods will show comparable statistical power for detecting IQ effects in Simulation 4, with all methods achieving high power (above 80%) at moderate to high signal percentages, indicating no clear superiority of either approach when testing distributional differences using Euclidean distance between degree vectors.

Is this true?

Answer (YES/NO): NO